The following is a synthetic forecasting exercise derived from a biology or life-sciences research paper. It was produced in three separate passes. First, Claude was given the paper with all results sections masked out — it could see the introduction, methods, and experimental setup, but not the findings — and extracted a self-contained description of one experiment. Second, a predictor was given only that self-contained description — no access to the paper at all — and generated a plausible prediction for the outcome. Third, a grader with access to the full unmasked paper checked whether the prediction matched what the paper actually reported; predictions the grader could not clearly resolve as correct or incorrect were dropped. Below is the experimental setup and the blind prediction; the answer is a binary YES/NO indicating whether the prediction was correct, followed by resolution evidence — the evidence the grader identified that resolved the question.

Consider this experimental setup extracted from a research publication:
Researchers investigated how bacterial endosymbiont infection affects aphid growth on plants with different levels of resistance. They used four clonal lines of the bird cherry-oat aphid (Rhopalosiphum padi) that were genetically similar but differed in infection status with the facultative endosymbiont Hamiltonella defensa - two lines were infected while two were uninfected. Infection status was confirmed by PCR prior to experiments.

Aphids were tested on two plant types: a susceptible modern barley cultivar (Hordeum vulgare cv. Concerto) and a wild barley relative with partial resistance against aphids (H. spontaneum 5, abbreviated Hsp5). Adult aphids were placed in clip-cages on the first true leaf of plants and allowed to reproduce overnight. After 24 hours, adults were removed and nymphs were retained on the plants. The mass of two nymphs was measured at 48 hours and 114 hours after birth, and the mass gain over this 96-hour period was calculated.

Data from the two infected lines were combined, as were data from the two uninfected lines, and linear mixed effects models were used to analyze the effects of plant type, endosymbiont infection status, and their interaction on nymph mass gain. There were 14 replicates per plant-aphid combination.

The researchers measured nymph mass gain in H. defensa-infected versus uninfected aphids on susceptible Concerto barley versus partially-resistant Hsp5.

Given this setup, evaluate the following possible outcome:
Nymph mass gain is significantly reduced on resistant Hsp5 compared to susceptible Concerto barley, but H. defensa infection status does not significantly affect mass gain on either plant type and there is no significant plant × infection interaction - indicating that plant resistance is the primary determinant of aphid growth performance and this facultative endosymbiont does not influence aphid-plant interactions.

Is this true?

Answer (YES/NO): NO